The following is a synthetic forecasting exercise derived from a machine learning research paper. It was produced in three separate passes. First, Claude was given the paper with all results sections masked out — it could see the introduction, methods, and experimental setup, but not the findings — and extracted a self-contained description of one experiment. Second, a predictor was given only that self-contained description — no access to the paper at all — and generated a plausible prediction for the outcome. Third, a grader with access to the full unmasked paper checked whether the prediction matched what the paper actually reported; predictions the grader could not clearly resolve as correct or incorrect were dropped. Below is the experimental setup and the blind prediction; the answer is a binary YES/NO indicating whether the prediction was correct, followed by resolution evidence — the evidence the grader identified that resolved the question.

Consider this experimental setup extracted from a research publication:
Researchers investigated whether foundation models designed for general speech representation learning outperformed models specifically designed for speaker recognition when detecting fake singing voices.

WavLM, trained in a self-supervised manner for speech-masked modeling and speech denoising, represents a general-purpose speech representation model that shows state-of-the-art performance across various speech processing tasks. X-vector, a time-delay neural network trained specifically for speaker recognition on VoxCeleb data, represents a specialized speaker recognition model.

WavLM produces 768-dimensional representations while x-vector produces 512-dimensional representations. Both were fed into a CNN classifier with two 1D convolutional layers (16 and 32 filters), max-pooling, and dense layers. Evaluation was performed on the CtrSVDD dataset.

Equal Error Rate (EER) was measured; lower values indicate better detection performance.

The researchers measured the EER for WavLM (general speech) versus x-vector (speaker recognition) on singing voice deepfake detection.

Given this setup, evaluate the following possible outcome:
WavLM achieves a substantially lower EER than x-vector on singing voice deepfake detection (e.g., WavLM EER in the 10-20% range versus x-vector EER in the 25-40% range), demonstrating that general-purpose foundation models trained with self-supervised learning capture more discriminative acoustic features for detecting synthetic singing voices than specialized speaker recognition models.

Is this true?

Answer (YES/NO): NO